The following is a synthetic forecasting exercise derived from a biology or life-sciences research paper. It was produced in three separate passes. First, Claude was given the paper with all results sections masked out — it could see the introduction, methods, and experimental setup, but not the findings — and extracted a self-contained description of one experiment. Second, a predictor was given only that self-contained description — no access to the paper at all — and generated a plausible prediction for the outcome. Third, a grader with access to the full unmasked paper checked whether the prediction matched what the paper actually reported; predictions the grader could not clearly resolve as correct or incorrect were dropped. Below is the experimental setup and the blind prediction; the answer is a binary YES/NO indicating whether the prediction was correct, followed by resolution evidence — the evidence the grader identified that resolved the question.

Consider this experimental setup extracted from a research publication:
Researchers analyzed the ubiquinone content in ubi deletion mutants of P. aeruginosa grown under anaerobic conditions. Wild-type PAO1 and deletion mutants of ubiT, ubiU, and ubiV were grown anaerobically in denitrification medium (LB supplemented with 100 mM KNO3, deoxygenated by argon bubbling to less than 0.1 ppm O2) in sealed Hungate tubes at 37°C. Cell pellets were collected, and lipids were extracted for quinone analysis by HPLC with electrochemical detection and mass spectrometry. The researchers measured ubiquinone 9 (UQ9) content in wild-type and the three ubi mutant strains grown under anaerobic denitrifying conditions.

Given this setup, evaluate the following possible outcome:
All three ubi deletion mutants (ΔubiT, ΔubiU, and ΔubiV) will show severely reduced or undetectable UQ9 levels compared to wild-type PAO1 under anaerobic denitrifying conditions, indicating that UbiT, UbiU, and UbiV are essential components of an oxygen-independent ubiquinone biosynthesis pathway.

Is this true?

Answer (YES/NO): YES